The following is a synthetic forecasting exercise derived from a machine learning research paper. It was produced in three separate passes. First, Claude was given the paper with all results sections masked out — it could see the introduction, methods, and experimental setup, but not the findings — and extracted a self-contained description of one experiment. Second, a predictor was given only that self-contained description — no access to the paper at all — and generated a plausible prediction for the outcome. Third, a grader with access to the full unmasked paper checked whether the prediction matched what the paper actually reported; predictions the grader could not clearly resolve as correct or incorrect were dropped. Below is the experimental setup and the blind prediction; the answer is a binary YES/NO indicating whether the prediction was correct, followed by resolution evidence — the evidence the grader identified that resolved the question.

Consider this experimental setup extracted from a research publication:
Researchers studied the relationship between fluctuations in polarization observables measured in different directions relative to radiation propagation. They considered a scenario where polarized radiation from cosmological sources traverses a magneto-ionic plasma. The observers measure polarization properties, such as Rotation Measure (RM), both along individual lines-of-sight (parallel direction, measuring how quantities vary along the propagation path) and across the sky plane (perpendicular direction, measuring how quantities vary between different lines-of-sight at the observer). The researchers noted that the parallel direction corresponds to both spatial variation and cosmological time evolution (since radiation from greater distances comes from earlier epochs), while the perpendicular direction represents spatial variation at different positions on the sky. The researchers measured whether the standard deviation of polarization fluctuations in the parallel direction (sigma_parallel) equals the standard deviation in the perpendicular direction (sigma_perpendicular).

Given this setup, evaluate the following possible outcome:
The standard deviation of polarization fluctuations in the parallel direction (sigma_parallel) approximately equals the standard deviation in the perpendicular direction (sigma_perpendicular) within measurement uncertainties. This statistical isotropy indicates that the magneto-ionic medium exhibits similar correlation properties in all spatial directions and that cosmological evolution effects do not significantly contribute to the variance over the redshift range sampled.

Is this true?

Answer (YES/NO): NO